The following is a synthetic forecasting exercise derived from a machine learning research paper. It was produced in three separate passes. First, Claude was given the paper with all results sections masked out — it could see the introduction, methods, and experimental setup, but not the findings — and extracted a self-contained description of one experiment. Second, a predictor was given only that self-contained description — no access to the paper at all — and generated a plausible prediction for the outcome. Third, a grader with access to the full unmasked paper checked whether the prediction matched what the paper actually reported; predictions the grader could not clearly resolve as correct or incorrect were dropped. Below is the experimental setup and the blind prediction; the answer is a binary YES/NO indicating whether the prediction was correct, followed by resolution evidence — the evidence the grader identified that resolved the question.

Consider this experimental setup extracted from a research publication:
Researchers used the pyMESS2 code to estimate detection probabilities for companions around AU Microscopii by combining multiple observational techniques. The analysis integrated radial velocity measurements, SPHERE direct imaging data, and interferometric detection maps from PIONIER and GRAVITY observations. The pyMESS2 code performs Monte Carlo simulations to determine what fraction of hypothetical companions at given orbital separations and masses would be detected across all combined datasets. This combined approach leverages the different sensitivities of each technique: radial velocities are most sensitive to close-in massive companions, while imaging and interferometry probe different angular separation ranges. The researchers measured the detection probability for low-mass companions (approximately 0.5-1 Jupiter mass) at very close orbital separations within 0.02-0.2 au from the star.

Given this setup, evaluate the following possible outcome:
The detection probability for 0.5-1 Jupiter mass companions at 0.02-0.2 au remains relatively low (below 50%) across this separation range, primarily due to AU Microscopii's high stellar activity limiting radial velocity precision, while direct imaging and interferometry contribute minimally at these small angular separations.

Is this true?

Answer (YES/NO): NO